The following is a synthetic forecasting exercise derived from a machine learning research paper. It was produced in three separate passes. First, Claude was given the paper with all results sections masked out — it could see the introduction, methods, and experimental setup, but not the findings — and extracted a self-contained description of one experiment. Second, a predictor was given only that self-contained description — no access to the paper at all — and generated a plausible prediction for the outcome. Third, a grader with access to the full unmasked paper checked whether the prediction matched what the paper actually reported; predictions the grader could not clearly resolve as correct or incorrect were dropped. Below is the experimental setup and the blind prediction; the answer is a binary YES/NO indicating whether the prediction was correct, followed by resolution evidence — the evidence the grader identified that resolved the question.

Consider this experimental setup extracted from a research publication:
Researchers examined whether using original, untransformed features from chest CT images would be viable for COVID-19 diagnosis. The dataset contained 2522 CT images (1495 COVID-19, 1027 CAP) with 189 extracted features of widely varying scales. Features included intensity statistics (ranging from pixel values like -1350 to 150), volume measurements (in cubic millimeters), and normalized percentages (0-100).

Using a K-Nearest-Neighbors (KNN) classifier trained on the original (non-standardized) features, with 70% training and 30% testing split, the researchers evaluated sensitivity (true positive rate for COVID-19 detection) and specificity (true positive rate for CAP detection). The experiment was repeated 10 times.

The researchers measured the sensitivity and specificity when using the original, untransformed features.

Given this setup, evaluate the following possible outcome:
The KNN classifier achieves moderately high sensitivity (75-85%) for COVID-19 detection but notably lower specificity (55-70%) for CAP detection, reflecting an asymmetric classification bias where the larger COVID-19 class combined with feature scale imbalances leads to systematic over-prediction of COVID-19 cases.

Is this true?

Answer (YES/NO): NO